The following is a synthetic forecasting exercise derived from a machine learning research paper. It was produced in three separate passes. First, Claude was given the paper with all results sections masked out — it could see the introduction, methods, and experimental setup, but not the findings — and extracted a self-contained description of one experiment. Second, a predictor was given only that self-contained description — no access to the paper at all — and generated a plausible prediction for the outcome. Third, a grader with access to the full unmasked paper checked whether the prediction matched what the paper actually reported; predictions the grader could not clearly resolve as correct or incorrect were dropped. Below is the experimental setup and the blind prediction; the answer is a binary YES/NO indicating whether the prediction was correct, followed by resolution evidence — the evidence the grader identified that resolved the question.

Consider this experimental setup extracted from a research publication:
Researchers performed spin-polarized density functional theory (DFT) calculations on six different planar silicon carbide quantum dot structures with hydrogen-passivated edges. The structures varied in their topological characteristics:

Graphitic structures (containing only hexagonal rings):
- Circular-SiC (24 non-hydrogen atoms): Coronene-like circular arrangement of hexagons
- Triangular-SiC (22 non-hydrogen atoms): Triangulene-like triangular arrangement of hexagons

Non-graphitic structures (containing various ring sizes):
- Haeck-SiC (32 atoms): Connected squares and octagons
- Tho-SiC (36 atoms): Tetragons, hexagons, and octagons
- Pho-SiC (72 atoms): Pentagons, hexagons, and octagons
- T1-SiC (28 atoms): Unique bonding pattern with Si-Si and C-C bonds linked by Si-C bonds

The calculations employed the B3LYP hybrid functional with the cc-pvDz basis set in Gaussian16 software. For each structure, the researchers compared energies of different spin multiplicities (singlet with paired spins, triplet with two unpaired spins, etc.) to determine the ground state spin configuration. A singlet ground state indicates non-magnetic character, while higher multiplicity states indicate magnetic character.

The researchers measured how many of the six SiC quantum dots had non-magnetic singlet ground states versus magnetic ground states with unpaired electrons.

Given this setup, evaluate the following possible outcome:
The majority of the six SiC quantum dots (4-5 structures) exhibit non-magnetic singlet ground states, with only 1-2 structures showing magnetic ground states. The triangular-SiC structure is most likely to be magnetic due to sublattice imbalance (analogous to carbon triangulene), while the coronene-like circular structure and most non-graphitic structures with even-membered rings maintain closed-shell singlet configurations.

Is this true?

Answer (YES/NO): YES